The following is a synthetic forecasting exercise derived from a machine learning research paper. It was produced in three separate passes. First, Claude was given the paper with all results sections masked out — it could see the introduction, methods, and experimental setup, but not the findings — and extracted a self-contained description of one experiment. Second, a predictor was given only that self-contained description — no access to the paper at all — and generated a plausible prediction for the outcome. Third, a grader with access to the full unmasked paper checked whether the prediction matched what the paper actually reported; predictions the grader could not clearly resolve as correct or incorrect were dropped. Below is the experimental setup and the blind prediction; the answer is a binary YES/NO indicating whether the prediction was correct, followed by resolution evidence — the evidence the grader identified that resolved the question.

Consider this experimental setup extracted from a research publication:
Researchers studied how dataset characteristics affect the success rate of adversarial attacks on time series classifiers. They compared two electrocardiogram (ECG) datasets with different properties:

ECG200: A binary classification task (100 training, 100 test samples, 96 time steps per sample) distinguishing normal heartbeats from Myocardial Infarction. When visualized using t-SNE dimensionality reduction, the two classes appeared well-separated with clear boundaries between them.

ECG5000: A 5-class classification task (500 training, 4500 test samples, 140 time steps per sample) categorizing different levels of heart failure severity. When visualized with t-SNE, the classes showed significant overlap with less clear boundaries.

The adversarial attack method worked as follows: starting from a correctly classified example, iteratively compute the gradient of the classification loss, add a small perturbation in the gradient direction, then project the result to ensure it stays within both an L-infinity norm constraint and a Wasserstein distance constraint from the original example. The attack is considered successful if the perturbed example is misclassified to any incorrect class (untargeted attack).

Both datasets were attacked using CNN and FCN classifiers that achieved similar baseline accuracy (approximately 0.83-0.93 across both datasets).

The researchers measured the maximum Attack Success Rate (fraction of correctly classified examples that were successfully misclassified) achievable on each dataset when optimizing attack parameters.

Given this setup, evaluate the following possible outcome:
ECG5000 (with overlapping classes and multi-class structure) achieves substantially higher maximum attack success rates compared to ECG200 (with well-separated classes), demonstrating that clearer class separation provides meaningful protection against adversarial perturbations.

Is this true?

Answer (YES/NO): YES